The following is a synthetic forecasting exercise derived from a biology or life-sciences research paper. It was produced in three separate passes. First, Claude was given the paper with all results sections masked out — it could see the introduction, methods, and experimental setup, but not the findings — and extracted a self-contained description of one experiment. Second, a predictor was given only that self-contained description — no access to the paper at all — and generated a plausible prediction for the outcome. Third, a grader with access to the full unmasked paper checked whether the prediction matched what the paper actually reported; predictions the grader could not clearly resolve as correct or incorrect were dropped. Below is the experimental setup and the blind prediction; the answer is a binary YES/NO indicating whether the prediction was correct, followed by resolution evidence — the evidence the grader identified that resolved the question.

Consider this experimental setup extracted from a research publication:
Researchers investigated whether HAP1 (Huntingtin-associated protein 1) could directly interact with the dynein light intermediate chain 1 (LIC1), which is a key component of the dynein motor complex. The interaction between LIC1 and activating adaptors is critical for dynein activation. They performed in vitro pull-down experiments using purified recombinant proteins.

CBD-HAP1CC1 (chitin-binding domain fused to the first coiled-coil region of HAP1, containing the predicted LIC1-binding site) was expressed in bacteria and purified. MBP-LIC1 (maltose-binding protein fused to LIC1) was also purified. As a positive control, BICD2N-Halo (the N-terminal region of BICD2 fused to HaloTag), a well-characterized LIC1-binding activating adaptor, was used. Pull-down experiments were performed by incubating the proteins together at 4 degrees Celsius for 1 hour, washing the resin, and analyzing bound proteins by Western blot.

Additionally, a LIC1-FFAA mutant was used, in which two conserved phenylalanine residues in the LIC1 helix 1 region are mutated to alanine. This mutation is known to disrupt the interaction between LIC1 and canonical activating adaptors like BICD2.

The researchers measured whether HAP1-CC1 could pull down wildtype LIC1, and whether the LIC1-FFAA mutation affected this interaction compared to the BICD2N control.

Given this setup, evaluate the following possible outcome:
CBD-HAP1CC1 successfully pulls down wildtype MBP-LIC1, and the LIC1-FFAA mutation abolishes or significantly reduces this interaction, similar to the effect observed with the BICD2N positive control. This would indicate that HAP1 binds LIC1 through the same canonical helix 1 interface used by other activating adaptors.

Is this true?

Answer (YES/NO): YES